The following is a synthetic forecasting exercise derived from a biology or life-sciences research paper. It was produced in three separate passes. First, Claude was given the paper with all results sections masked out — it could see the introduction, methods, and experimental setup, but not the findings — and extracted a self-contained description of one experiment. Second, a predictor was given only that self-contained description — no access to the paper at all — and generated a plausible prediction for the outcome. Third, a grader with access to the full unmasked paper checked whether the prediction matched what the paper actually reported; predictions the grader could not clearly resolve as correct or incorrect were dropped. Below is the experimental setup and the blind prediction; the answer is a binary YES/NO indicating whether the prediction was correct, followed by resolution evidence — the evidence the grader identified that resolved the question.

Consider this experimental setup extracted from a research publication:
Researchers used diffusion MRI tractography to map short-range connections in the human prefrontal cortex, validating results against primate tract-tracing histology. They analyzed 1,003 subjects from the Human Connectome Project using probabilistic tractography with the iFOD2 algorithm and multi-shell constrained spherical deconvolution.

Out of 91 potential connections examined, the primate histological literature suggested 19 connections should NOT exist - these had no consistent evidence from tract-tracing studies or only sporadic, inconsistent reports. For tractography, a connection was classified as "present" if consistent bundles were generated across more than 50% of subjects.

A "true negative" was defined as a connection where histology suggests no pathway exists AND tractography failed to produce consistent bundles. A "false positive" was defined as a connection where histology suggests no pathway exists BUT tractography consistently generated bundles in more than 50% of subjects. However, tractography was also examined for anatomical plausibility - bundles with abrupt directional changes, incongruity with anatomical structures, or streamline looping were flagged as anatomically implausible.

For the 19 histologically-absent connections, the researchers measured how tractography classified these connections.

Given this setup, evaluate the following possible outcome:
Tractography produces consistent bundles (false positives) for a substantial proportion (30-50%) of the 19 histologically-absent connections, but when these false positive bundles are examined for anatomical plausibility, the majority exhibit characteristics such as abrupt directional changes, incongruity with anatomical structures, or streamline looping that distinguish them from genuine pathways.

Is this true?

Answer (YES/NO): NO